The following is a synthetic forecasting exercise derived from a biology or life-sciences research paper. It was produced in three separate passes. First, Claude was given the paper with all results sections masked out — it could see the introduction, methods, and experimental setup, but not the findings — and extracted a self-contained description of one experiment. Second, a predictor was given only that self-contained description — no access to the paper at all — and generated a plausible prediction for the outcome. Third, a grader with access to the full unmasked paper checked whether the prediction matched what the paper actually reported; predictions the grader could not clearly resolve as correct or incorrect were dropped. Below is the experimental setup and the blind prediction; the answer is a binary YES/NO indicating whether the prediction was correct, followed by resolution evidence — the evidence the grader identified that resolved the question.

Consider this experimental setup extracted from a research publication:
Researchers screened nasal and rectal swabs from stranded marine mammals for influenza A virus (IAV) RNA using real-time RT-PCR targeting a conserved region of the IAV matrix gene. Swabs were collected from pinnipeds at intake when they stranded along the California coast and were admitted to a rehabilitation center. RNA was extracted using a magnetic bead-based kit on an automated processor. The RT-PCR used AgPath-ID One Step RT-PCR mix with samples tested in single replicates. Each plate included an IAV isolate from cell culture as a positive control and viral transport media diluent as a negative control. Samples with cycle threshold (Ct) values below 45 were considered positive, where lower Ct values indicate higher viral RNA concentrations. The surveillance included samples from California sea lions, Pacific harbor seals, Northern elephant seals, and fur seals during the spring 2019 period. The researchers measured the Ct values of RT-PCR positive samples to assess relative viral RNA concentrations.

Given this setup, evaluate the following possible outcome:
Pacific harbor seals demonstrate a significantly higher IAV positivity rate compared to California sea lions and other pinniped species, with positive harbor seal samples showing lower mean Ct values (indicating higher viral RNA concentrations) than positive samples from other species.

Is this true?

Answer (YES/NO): NO